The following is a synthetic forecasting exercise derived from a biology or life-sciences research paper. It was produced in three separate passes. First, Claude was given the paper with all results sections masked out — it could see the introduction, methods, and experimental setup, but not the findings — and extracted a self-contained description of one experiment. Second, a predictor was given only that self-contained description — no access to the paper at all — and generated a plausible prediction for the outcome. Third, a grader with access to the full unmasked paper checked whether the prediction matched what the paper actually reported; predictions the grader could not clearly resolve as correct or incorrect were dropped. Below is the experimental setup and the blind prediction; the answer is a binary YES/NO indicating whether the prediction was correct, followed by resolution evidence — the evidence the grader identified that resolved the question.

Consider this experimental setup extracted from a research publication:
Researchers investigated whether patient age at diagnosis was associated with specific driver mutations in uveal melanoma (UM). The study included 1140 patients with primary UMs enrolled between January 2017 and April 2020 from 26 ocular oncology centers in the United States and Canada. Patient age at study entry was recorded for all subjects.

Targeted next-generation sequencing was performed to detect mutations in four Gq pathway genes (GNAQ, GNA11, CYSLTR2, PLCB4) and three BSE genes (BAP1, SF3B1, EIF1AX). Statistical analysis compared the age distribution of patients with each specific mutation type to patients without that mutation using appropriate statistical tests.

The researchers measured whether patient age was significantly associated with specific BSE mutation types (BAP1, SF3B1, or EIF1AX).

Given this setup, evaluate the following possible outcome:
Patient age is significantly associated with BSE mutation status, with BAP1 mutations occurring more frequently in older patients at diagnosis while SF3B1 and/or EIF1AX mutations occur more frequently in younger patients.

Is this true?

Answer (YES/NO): YES